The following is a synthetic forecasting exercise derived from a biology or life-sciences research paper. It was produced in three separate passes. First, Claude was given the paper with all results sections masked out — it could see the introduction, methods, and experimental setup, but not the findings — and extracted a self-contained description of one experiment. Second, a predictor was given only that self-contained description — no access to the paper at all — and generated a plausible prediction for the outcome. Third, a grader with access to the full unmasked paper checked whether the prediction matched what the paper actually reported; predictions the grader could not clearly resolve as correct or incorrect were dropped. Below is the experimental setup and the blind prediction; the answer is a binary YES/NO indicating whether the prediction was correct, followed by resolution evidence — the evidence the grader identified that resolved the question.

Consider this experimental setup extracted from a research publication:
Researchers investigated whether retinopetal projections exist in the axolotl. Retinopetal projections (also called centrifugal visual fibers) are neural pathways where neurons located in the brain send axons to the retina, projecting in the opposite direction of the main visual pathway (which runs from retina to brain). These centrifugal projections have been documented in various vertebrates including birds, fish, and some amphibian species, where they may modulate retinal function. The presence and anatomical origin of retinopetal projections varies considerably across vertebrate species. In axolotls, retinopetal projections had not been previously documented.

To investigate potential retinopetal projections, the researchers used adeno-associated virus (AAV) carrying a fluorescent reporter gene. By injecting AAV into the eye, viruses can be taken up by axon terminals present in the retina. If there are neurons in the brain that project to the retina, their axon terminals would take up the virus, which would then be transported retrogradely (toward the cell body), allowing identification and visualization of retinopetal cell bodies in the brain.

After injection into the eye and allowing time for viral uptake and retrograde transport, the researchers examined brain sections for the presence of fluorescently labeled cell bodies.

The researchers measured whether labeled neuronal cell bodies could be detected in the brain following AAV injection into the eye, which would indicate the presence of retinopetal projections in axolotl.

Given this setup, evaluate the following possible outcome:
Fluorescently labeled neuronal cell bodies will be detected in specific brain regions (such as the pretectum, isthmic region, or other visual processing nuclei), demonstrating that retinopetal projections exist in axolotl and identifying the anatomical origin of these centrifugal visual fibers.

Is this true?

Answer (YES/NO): YES